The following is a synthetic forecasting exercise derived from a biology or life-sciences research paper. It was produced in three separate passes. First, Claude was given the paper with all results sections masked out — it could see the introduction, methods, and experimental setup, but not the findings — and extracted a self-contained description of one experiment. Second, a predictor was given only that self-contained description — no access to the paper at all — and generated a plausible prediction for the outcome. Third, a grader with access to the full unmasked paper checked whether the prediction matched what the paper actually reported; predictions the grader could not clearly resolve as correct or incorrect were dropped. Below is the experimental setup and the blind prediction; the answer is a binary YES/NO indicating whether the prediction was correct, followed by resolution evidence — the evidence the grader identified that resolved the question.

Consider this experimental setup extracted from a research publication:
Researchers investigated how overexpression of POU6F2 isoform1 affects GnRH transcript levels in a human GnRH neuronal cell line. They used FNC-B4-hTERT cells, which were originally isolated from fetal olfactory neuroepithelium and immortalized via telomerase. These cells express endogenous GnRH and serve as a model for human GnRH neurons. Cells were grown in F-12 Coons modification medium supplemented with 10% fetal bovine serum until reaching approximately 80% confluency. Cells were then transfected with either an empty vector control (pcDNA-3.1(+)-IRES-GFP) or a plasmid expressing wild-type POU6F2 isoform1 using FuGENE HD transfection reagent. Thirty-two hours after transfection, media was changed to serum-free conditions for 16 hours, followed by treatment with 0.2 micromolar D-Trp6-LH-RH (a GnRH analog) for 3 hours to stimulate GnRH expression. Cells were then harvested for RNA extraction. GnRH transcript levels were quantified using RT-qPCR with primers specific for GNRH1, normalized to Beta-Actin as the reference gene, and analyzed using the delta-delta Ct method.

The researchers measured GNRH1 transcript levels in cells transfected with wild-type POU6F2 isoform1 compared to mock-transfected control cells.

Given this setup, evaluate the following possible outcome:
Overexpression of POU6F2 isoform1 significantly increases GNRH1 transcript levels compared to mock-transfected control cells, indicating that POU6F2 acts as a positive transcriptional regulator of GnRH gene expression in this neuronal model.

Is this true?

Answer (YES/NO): NO